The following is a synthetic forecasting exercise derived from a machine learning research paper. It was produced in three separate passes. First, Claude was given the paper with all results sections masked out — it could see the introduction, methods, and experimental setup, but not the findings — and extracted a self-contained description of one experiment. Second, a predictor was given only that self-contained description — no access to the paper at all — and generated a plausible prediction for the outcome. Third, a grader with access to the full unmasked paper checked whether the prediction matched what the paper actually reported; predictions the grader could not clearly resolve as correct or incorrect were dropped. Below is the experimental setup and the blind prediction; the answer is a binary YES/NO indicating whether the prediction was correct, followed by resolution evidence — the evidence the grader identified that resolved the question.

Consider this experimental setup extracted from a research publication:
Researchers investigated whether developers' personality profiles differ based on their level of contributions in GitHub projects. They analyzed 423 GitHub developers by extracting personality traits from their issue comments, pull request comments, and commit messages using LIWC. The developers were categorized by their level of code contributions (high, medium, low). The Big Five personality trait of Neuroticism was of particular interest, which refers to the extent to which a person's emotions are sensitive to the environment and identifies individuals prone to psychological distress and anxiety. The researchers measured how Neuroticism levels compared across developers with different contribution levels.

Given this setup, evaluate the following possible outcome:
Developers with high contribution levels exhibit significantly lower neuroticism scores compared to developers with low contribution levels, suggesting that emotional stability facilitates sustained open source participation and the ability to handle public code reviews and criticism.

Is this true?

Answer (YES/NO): NO